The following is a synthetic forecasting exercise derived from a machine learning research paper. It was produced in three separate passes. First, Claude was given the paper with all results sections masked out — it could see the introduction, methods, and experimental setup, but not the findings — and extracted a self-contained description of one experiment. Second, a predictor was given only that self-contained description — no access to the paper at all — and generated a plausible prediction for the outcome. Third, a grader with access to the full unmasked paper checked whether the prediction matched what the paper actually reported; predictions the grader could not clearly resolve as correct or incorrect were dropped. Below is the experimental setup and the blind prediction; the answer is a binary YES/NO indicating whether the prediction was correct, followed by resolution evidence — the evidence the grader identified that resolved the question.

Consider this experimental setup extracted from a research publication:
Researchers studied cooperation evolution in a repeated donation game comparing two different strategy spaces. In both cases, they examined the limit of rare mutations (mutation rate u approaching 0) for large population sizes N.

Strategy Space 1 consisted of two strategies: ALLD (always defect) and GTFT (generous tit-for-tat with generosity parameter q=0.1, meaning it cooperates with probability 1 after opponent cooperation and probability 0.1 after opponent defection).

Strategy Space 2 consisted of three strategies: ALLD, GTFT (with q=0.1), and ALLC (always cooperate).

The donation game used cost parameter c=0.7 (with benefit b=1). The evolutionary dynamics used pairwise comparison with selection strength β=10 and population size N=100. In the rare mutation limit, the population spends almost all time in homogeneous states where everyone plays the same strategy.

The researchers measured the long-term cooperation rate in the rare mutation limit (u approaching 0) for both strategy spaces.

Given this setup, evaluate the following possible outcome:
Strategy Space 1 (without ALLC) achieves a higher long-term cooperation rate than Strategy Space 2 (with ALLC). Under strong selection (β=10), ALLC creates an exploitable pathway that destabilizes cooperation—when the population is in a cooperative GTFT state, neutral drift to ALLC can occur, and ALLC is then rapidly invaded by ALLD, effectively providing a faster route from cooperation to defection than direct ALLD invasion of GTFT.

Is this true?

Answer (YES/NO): YES